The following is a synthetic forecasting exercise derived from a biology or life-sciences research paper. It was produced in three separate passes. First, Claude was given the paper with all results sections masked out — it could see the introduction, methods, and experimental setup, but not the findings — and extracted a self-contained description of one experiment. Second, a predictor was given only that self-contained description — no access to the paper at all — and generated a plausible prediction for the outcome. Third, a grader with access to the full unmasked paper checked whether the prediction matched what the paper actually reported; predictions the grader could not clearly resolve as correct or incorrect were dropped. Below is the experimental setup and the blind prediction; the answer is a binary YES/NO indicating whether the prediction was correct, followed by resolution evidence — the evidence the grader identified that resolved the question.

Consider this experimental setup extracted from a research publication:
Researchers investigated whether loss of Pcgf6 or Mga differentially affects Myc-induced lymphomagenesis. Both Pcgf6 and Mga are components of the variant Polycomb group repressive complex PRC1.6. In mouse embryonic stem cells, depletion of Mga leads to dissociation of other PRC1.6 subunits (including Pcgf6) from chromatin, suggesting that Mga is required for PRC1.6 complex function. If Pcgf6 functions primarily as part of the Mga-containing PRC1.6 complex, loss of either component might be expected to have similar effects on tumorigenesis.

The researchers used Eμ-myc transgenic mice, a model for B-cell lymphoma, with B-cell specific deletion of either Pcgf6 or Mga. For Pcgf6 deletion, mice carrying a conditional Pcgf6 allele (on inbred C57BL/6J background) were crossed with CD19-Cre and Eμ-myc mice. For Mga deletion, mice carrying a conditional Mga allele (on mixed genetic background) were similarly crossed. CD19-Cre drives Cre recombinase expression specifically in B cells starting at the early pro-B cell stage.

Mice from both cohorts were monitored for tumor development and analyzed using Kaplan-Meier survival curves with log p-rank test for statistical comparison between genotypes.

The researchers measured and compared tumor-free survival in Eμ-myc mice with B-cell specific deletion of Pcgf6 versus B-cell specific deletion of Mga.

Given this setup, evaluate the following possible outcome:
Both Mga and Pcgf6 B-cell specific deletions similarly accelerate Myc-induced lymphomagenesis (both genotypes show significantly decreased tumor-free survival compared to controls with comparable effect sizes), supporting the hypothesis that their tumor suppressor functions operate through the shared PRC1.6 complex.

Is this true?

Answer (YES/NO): NO